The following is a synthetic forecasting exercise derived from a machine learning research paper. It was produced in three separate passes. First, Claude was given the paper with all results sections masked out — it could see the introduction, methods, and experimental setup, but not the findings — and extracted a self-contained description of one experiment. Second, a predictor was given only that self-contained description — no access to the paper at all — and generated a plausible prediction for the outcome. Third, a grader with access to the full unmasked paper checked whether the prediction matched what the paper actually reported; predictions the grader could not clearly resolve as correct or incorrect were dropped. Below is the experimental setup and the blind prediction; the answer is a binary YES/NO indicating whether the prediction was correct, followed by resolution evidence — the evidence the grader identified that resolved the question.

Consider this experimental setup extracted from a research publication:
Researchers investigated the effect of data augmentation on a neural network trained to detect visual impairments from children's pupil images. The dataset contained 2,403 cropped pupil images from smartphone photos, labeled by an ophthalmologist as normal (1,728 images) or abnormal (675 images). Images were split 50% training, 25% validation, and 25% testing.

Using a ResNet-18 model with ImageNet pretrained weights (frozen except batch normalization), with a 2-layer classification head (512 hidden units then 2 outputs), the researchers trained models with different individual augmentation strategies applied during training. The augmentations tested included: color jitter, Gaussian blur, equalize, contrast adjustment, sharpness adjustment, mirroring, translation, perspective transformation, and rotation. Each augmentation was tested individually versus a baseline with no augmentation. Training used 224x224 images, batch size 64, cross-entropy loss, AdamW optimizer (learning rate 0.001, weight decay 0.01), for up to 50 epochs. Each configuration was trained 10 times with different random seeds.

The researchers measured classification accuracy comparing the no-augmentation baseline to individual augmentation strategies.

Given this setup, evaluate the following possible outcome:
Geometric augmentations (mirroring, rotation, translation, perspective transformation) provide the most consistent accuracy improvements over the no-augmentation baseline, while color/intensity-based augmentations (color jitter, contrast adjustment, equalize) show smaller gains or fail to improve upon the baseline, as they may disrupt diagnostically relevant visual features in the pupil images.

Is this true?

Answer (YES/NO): NO